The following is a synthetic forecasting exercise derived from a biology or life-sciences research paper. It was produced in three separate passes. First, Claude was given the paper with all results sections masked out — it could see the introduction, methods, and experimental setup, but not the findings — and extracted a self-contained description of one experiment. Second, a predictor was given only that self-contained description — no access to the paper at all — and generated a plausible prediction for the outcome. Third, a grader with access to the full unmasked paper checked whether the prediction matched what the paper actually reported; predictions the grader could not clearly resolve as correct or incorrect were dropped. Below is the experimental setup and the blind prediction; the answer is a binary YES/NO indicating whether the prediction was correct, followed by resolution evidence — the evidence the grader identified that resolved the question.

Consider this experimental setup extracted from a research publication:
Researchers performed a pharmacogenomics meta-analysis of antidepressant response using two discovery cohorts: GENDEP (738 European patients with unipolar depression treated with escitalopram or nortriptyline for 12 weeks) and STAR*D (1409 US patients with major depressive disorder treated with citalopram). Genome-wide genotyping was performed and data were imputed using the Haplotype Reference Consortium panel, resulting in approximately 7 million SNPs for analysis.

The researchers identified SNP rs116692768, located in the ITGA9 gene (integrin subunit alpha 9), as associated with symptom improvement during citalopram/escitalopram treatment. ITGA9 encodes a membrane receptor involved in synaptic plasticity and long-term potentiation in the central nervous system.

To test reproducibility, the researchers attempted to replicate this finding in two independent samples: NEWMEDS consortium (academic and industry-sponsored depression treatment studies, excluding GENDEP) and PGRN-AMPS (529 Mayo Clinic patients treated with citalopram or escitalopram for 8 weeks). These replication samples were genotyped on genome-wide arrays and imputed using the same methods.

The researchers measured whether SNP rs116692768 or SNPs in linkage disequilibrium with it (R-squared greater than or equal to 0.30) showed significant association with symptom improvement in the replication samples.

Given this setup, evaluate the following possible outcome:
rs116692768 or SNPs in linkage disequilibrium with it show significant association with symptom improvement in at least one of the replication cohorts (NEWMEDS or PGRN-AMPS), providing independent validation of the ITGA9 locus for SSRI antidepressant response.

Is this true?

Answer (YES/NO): YES